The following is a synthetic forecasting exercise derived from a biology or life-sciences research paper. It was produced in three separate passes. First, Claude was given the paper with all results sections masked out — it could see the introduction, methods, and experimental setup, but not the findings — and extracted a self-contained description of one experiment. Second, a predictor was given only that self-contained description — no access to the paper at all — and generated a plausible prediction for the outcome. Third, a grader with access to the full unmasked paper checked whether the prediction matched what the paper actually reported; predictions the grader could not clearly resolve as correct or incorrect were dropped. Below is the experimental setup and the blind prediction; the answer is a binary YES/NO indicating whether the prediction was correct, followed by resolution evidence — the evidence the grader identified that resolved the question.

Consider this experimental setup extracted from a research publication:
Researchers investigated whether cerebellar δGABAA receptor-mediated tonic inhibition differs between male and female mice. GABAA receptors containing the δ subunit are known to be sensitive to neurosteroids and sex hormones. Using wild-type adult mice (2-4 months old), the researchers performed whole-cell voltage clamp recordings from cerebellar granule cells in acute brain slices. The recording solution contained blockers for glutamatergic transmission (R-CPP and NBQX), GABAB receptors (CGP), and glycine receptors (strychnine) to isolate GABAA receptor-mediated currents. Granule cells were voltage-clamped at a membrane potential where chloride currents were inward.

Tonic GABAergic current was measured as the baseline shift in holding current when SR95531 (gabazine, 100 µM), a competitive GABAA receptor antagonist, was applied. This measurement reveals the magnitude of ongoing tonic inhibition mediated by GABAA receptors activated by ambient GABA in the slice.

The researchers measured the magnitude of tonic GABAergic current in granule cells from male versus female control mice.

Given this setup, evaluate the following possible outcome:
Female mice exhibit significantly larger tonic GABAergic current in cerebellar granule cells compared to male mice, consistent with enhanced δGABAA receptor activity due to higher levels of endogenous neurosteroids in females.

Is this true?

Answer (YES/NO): YES